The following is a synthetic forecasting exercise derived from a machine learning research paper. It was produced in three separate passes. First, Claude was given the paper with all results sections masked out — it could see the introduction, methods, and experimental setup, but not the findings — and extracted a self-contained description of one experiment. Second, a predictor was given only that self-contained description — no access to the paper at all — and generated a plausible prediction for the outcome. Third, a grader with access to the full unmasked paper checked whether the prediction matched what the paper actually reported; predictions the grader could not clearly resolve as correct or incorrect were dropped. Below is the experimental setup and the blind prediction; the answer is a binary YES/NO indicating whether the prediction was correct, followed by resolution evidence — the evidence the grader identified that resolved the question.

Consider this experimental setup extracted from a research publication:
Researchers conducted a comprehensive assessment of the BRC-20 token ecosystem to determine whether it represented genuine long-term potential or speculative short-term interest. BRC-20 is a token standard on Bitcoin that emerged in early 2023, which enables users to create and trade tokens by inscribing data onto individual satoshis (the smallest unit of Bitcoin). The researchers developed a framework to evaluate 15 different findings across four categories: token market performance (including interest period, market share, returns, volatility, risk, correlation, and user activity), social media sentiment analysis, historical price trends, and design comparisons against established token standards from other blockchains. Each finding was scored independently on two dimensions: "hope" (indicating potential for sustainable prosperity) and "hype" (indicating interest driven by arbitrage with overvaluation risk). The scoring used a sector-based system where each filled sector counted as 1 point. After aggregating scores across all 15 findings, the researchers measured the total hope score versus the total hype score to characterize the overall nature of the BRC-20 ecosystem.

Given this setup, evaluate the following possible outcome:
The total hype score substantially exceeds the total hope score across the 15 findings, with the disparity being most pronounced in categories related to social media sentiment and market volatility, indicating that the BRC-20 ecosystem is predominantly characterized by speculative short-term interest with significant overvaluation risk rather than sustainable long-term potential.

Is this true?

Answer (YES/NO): NO